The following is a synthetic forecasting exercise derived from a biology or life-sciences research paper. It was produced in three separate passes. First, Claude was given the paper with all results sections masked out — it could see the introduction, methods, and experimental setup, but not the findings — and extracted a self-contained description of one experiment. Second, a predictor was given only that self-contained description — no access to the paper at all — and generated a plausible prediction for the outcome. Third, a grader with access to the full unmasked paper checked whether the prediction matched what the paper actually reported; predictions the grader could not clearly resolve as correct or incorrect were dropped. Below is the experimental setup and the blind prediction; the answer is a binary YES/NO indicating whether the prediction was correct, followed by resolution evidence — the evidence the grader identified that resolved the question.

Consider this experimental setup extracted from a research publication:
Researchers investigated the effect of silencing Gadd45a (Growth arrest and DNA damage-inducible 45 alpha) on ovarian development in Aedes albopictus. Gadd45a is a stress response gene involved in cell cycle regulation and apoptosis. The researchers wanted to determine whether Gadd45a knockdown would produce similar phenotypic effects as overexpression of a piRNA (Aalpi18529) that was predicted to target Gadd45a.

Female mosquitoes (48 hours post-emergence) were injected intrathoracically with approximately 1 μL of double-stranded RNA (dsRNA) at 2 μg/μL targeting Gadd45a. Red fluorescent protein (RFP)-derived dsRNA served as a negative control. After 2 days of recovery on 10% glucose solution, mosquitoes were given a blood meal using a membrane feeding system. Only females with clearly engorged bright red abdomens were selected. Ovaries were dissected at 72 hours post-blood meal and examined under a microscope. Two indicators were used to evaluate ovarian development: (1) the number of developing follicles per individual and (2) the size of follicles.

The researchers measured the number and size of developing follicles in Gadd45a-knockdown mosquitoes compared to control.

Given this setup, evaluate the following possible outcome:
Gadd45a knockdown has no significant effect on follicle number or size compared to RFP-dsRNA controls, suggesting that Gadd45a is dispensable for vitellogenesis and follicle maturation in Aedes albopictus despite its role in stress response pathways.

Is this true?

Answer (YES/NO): NO